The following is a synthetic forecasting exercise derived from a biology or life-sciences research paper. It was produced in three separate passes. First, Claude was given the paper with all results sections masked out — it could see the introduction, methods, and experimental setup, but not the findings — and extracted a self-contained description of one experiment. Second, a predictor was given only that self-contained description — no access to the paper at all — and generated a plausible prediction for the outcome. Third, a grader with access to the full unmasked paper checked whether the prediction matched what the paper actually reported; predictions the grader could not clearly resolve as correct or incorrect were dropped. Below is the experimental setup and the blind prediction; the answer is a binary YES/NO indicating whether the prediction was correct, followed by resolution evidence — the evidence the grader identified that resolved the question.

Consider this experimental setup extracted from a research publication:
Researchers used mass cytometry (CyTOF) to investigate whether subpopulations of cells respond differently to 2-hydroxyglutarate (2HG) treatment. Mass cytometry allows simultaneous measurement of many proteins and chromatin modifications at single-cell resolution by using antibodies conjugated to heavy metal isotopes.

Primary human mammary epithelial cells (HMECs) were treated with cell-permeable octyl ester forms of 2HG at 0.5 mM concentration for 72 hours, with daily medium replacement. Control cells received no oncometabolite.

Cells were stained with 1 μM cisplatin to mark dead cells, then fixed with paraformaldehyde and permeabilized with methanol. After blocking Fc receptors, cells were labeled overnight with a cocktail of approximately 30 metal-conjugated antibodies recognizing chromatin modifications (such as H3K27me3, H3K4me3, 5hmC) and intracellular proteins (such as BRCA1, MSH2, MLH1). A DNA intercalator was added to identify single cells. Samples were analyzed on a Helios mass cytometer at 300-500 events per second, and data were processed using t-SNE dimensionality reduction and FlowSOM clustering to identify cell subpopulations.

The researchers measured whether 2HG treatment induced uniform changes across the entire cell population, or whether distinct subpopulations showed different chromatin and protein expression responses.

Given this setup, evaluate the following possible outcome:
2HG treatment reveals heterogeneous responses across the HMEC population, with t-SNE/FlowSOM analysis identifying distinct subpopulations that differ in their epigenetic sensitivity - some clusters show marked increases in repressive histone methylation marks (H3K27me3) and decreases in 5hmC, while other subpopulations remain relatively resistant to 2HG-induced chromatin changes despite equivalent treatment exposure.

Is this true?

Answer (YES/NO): YES